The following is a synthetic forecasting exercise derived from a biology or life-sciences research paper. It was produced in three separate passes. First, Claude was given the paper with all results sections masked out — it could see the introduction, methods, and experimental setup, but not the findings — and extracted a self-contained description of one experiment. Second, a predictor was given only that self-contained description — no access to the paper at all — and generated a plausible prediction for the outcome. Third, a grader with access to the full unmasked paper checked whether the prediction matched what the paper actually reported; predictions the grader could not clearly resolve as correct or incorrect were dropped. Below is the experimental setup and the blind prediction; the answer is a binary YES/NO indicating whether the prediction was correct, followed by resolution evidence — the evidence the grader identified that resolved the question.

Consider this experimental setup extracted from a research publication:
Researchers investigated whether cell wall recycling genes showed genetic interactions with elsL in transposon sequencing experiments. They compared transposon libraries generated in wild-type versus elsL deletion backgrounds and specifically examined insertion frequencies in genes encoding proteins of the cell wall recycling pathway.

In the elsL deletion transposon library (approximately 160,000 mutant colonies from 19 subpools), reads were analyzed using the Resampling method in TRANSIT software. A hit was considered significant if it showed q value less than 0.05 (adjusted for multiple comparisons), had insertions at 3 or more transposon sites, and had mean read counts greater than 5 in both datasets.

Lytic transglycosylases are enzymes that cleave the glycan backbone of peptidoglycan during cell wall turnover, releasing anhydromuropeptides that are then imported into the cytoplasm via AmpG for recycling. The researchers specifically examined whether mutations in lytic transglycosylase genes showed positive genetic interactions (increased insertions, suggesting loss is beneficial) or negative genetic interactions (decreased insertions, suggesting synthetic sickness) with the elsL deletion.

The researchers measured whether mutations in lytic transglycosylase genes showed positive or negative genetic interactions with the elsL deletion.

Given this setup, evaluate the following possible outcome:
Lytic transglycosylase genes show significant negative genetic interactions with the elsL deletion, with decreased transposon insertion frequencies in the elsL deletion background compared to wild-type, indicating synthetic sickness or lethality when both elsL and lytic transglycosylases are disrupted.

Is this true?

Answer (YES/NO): NO